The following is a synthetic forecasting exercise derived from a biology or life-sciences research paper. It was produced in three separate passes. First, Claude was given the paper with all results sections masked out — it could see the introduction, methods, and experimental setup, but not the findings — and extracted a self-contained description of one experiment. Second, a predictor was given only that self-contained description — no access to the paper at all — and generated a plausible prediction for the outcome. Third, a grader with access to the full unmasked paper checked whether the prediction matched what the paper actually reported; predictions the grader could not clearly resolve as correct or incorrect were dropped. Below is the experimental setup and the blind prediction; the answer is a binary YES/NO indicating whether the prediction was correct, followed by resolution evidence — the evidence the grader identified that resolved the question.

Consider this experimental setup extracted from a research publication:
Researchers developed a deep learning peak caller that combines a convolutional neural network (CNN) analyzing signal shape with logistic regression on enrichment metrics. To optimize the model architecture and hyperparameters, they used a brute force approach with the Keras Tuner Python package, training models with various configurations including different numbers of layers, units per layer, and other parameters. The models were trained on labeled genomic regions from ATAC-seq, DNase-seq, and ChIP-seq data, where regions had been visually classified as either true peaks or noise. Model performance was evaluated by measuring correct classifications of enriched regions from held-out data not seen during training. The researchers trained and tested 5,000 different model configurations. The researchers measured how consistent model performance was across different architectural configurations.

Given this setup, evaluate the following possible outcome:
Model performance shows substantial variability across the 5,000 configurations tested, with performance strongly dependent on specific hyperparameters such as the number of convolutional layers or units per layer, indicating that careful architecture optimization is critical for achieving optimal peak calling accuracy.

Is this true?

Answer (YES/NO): NO